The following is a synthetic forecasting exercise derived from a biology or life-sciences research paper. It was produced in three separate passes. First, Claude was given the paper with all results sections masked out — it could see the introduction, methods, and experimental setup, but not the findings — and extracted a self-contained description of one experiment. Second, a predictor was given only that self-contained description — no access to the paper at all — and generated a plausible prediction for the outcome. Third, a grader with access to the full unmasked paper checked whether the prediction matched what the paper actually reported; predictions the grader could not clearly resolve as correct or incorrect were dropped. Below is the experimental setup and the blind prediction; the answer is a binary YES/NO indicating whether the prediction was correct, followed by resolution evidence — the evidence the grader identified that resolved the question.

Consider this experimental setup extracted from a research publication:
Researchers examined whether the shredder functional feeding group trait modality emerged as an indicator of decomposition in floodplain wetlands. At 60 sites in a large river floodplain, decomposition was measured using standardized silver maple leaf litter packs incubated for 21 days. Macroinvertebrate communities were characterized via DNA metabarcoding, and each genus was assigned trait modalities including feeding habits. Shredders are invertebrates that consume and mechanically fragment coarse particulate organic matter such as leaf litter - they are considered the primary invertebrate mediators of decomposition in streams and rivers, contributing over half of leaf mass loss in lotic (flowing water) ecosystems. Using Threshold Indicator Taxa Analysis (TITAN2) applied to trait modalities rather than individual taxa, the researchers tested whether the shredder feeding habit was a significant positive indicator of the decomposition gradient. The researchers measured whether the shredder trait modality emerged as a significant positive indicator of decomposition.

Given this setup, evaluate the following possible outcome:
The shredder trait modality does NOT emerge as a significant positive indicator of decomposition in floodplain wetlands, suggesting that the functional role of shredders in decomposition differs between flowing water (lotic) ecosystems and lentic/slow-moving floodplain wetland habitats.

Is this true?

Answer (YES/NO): YES